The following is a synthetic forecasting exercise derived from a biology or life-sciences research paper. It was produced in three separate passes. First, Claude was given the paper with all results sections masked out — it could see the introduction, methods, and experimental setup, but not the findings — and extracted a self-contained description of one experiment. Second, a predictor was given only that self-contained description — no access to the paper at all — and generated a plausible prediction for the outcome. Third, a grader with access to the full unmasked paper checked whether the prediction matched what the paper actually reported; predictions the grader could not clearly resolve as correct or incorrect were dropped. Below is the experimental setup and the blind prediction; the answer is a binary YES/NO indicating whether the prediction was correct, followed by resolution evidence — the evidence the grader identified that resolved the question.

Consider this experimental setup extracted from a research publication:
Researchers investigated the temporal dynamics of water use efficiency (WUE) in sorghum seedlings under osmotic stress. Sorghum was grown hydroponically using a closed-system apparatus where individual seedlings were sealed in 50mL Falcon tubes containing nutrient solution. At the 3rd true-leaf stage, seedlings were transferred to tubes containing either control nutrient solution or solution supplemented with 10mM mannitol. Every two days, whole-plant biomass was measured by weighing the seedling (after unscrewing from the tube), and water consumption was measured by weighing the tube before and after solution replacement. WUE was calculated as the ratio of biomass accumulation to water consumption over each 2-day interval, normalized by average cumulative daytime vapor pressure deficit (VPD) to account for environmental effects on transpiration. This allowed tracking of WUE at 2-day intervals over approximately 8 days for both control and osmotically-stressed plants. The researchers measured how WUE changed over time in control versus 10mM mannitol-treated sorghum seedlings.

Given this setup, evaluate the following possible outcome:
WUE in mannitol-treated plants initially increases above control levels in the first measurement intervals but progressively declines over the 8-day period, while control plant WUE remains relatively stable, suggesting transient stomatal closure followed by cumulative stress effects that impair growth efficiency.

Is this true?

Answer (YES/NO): NO